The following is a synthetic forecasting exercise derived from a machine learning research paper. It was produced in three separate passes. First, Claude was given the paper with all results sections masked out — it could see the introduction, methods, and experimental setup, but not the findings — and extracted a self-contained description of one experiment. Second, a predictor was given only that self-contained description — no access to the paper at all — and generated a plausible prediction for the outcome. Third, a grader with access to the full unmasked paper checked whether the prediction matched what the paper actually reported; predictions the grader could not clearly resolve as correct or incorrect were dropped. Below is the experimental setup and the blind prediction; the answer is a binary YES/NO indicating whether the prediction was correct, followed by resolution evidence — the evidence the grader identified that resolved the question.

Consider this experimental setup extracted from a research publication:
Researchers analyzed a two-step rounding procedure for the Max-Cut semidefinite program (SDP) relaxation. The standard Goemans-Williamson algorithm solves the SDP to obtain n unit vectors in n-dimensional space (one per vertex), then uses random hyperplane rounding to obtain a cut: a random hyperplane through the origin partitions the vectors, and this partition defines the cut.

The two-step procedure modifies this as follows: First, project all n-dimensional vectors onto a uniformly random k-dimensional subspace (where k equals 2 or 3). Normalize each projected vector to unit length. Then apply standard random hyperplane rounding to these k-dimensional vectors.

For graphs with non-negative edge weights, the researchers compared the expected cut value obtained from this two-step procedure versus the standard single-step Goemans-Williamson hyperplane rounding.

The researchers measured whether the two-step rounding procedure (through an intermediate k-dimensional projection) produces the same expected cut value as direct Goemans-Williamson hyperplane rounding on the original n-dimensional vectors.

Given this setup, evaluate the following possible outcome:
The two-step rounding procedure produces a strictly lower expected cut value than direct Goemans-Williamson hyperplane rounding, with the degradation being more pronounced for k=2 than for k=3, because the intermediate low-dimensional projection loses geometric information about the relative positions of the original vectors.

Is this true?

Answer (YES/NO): NO